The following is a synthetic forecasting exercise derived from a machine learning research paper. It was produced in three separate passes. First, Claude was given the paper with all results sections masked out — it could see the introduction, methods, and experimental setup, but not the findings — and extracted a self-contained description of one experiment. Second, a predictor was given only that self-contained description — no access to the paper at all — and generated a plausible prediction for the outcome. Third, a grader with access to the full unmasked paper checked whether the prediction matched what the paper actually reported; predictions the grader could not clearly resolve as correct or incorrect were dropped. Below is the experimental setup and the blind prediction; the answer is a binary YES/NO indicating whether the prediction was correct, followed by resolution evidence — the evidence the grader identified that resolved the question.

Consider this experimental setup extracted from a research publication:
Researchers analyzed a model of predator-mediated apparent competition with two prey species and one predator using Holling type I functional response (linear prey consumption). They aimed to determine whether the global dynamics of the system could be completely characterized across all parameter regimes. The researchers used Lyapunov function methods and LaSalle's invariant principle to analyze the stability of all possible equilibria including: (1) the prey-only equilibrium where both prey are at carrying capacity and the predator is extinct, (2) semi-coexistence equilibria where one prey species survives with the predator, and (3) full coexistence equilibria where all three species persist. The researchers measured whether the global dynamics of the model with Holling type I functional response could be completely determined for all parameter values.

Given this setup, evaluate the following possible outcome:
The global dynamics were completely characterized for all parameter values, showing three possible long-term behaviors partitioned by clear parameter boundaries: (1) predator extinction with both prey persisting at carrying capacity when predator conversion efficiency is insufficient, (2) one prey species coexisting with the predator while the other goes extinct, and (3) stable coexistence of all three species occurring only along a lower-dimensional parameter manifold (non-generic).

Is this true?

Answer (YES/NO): NO